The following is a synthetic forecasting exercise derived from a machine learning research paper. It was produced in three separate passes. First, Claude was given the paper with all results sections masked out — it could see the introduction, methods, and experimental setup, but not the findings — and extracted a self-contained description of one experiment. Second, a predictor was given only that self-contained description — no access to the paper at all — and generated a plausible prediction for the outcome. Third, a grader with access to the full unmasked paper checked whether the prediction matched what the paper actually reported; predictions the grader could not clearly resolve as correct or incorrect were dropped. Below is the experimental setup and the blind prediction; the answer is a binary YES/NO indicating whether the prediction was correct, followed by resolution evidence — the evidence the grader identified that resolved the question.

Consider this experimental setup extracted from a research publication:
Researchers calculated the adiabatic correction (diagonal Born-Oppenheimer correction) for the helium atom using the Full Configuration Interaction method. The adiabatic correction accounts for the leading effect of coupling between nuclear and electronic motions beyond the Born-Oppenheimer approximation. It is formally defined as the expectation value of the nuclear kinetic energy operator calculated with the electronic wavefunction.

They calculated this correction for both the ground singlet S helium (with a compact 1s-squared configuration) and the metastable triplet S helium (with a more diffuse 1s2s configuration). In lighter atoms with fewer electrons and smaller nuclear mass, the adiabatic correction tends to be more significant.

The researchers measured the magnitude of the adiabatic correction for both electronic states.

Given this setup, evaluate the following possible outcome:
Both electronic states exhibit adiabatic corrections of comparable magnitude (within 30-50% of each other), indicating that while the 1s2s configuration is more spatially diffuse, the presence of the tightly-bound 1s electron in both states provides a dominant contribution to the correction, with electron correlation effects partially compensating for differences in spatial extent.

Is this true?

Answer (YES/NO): YES